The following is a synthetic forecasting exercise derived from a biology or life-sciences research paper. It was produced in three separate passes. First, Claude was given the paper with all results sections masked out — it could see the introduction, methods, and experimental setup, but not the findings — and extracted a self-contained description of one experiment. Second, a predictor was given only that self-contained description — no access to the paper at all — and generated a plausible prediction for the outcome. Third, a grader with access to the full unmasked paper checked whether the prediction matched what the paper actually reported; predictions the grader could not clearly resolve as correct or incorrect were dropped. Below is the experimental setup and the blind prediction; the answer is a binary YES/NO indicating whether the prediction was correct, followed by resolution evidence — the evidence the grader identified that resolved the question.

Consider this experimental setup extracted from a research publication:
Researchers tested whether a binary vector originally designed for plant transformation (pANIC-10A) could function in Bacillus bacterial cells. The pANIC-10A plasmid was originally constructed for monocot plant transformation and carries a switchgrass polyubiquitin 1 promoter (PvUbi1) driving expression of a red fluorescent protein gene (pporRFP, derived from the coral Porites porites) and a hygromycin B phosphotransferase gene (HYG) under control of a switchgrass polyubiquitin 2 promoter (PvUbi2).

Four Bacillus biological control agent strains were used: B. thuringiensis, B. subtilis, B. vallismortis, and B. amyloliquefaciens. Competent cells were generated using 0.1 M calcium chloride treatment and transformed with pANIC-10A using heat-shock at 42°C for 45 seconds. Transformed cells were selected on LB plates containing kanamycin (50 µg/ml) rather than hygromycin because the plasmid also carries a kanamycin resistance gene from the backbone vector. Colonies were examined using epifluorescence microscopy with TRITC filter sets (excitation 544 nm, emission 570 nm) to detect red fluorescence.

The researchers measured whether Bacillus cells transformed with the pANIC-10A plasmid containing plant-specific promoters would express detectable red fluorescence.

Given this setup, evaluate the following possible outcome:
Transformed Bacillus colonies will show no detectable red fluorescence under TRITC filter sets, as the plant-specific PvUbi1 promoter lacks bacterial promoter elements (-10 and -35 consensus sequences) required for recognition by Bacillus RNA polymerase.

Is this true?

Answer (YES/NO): NO